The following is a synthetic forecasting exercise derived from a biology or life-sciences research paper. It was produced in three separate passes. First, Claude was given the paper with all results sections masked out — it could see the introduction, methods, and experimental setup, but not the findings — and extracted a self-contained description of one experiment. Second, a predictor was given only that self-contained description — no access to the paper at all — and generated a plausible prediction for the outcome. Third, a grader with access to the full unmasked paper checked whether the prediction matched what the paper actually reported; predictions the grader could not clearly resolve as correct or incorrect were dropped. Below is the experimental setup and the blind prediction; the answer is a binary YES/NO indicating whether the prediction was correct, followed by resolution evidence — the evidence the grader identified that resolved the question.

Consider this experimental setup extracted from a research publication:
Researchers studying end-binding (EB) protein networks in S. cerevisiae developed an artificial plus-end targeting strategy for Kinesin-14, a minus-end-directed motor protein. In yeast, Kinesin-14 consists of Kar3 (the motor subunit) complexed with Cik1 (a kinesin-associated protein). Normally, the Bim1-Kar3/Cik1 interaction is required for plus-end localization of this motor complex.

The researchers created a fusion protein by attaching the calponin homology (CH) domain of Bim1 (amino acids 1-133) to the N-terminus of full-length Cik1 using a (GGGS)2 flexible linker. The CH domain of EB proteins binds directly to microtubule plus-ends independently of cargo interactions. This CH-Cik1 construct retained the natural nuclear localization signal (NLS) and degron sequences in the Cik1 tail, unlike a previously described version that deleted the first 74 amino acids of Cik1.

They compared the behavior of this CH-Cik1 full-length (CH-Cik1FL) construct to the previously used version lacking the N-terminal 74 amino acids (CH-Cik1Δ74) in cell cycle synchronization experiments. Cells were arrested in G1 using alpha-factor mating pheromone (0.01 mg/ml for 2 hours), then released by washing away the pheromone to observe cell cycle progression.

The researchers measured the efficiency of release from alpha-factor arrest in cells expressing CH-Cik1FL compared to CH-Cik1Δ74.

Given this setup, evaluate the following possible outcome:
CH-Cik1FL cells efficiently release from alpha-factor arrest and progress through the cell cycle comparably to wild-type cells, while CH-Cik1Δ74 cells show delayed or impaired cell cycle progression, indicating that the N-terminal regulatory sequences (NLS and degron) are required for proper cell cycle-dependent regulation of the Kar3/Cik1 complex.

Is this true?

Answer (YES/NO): NO